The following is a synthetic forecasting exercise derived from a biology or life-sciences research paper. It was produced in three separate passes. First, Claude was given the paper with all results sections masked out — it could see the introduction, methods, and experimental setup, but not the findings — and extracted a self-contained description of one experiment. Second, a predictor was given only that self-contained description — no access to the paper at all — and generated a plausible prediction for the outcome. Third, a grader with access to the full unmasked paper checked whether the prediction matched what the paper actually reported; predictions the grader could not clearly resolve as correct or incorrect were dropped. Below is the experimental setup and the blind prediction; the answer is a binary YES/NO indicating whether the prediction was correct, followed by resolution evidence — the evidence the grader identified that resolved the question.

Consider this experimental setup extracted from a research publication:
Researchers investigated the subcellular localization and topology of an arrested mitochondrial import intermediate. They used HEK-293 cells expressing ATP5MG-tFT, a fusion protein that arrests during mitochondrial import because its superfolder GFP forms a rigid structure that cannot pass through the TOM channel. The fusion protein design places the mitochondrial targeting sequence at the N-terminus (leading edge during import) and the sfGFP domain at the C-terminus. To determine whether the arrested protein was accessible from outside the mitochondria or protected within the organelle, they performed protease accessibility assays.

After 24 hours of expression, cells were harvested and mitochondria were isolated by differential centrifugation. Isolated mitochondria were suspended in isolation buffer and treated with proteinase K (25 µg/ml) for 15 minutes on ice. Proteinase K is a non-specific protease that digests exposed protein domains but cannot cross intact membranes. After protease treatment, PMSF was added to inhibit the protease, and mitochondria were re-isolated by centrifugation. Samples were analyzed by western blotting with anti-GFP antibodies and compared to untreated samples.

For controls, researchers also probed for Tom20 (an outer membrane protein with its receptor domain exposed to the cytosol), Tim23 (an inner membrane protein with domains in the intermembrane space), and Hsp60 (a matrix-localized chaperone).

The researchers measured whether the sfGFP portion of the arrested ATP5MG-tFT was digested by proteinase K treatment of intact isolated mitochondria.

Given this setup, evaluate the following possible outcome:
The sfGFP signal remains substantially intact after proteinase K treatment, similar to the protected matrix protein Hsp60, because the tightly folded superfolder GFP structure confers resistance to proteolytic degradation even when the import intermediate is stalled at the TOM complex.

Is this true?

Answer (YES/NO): NO